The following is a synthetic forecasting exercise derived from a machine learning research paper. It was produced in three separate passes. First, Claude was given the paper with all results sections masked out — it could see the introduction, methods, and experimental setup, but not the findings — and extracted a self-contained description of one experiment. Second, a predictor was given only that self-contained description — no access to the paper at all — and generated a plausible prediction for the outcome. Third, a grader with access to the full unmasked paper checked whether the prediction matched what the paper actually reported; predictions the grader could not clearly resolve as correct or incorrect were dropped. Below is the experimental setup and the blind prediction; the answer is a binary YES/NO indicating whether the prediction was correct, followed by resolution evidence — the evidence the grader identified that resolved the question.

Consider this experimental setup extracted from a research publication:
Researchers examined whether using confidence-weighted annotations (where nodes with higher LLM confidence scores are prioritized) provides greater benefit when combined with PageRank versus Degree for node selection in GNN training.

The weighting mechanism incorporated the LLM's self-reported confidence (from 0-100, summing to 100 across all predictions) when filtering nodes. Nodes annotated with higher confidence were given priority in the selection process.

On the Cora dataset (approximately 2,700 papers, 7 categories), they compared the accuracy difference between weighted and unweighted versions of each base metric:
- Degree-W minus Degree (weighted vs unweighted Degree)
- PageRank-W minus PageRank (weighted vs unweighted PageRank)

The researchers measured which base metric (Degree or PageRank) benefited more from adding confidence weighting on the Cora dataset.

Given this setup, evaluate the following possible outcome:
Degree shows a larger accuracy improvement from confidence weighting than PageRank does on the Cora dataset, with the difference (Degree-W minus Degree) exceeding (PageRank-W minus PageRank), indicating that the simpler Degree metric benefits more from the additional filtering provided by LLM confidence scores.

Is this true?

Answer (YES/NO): NO